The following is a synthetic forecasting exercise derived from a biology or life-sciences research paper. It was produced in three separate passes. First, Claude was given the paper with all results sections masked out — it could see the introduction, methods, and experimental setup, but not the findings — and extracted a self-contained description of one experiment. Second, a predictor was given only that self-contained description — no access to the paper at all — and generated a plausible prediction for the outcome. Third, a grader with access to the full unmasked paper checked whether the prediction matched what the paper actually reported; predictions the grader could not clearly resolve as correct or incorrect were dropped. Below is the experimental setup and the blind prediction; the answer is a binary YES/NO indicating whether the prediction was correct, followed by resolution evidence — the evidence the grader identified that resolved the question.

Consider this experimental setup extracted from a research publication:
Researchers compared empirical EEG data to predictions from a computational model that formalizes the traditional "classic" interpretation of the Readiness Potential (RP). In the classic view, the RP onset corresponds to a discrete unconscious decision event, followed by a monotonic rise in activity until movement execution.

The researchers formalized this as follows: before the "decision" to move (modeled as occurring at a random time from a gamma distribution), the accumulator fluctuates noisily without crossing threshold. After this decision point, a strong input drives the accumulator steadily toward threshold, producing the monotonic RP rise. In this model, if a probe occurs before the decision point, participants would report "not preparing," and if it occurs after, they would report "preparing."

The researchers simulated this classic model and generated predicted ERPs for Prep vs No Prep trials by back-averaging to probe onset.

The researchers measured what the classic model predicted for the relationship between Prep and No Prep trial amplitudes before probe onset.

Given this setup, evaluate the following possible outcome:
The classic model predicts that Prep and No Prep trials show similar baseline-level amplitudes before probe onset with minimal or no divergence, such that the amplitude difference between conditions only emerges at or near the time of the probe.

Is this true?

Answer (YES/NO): NO